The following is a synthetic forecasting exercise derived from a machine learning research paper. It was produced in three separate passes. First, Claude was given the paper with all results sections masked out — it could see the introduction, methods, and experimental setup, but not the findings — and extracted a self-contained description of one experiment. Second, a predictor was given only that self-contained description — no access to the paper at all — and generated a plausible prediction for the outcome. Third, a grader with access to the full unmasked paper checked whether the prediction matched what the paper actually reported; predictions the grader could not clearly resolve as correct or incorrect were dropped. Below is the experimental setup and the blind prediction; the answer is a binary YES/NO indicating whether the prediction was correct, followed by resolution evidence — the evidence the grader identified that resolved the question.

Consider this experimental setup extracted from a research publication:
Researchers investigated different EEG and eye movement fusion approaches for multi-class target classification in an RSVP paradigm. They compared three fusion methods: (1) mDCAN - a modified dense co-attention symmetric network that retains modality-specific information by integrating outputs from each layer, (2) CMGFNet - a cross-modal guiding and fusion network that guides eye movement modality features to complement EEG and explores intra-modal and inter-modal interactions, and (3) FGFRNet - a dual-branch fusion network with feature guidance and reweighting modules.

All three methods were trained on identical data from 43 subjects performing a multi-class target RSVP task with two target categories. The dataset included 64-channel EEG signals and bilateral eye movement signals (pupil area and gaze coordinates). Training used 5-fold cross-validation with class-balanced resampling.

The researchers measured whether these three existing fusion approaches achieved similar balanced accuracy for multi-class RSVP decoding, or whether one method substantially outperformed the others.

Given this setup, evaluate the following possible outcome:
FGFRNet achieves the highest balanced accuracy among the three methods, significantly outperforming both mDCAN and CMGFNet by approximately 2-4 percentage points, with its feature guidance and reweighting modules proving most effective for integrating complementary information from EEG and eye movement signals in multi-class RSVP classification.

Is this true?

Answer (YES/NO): NO